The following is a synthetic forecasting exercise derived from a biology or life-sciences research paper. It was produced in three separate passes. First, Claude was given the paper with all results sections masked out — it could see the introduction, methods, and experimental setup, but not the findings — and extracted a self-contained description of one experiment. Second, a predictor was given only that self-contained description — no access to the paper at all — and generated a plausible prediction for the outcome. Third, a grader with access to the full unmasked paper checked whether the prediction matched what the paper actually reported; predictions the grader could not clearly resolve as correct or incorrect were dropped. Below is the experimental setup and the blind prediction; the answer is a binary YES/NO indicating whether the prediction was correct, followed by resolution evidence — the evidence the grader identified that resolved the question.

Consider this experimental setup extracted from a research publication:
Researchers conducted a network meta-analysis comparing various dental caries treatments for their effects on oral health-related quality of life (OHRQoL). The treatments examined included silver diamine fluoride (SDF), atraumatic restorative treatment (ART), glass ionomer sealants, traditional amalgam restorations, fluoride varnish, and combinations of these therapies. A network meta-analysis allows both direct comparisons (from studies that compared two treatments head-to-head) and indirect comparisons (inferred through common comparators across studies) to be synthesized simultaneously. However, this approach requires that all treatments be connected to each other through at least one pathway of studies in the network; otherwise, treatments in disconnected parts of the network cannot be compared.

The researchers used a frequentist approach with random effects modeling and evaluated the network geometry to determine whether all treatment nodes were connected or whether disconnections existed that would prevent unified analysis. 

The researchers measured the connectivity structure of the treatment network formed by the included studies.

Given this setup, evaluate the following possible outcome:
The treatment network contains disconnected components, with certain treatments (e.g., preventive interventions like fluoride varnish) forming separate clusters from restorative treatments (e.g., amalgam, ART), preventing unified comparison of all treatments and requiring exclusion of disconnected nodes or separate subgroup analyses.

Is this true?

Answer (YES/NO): YES